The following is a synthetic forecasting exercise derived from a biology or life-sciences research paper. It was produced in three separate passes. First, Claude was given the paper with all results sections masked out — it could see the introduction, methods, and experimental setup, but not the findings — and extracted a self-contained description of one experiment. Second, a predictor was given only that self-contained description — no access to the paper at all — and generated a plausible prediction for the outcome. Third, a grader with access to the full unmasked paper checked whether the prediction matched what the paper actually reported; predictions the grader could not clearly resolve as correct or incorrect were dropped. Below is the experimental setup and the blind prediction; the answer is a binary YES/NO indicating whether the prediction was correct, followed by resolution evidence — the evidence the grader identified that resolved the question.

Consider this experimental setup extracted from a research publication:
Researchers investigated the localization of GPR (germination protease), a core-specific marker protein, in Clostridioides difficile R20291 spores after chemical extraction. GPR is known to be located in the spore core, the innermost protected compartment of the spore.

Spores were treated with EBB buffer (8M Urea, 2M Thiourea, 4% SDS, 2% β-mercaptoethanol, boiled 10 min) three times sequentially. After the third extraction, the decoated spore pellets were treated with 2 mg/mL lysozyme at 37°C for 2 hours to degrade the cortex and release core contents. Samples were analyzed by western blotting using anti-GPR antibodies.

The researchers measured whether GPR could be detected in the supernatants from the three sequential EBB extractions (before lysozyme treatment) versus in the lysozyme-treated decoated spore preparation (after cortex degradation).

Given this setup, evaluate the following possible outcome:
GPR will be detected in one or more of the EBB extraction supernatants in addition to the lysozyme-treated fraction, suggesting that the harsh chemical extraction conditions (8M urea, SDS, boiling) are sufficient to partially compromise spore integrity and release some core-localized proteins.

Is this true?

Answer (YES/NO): NO